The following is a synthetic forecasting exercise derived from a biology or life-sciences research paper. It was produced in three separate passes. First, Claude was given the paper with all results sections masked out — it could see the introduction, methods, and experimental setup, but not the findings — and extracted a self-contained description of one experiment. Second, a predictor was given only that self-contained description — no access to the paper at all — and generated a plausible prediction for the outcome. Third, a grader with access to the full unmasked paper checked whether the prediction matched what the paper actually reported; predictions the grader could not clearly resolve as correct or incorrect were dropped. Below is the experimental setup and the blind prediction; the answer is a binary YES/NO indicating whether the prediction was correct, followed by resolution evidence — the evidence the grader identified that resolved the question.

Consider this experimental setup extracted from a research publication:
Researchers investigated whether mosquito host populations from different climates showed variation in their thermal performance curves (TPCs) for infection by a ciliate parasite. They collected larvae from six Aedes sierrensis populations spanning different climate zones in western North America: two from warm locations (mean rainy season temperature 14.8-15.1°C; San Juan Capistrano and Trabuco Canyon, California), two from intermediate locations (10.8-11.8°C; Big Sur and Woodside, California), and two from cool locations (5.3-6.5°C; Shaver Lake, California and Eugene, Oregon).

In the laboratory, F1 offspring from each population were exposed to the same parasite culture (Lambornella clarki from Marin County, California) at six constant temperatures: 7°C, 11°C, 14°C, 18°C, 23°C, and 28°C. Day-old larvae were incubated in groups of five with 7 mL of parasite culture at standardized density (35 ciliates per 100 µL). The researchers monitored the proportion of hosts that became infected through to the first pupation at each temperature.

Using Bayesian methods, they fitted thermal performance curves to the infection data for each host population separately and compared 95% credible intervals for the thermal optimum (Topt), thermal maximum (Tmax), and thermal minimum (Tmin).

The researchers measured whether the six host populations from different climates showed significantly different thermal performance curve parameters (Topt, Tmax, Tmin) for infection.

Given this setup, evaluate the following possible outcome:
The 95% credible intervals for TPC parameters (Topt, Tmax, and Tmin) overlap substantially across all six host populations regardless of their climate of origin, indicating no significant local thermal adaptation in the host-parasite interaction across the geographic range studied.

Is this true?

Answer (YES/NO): YES